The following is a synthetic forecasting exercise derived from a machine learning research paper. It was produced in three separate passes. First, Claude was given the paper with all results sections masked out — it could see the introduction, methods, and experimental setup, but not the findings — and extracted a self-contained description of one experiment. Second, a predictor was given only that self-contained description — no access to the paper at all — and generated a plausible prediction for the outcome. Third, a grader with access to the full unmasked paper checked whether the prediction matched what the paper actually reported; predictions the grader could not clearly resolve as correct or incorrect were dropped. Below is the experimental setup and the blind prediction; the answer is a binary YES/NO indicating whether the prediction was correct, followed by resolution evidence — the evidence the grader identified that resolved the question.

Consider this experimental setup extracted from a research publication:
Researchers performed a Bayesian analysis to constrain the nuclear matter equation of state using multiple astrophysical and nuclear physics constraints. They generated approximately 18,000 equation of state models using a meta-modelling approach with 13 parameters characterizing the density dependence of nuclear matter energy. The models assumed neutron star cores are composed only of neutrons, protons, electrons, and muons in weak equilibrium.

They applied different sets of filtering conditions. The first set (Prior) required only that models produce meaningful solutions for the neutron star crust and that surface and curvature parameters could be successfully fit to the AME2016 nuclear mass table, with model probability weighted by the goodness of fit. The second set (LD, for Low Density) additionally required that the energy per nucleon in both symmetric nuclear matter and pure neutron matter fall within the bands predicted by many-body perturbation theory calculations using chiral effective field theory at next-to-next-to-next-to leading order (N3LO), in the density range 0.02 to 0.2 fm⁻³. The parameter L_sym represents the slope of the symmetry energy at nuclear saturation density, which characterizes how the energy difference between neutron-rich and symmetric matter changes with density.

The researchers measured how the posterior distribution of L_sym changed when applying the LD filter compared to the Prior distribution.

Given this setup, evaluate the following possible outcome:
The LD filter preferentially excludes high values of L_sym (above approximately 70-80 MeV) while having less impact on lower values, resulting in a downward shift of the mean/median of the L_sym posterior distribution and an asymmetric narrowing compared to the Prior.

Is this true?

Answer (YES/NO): NO